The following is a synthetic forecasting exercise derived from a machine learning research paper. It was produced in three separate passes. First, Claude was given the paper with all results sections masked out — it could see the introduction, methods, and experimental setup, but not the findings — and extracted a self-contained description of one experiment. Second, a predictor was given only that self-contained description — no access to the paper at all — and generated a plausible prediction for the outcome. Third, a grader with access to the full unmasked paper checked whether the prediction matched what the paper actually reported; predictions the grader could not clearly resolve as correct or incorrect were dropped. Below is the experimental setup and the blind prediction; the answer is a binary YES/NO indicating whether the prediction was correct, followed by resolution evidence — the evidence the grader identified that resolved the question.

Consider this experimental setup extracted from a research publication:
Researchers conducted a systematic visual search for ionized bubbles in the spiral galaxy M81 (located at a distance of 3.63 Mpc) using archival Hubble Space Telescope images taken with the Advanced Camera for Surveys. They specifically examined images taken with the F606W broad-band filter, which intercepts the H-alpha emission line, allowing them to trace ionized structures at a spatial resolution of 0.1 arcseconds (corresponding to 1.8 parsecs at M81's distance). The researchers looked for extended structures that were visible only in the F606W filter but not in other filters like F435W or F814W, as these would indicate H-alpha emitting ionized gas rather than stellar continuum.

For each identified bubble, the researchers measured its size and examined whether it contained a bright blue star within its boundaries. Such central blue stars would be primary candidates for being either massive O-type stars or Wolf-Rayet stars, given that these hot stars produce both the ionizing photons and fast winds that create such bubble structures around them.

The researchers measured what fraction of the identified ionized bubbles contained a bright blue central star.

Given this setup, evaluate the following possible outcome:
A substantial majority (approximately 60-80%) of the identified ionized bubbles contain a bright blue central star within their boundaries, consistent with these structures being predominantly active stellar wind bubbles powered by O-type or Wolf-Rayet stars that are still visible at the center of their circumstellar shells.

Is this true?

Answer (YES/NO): NO